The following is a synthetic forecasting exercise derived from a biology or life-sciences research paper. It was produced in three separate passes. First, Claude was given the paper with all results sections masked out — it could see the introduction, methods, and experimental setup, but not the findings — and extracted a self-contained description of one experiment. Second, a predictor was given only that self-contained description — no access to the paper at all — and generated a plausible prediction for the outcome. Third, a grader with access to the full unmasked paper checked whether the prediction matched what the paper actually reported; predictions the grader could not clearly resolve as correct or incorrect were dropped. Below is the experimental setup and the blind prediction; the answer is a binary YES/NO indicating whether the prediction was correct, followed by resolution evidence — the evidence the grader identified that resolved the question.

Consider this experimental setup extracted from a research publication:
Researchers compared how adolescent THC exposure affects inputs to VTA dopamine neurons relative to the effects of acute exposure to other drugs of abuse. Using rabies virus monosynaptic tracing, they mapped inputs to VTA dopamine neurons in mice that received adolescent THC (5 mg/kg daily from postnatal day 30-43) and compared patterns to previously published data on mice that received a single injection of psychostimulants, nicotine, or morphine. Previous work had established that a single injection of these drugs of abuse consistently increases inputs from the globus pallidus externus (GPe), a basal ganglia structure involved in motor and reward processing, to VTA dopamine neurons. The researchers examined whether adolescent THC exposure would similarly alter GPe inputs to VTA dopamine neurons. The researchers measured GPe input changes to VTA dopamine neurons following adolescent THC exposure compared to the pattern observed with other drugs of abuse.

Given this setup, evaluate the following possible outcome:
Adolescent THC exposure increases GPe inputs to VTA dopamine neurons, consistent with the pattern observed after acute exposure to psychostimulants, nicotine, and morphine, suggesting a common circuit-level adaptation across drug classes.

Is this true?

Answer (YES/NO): NO